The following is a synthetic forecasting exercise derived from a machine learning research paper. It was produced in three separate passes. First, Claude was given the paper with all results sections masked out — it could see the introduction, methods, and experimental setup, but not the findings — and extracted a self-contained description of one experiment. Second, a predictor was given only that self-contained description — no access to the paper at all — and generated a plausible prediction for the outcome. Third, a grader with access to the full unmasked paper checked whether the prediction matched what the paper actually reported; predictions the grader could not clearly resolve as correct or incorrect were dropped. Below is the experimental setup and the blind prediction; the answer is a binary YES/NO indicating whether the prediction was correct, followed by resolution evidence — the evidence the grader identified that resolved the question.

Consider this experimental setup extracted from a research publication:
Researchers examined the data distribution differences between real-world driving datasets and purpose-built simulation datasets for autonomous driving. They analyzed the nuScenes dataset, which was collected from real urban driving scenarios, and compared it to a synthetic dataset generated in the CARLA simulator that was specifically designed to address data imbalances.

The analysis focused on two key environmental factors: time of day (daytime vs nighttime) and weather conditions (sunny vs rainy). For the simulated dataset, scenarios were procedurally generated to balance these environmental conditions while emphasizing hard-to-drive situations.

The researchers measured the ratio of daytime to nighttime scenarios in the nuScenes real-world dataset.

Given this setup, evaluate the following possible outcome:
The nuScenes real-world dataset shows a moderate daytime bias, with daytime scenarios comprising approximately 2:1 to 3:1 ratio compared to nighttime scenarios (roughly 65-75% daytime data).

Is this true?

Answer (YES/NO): NO